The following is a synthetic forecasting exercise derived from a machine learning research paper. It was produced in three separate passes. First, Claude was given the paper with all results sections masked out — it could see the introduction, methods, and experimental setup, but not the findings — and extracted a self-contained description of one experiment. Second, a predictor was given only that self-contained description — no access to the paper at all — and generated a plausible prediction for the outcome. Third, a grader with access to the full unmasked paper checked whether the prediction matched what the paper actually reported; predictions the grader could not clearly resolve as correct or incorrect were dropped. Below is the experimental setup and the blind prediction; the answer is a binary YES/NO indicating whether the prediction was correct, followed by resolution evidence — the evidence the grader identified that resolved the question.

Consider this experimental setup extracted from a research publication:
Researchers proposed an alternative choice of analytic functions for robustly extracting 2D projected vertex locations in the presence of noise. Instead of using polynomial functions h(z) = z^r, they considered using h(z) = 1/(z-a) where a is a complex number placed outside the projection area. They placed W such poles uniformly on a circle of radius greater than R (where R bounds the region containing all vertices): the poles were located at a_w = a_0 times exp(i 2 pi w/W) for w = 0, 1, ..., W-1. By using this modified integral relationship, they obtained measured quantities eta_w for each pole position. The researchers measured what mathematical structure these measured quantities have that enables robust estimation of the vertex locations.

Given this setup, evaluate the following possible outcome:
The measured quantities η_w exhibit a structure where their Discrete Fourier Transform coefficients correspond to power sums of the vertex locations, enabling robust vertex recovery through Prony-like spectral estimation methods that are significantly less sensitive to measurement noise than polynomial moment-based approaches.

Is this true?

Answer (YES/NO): NO